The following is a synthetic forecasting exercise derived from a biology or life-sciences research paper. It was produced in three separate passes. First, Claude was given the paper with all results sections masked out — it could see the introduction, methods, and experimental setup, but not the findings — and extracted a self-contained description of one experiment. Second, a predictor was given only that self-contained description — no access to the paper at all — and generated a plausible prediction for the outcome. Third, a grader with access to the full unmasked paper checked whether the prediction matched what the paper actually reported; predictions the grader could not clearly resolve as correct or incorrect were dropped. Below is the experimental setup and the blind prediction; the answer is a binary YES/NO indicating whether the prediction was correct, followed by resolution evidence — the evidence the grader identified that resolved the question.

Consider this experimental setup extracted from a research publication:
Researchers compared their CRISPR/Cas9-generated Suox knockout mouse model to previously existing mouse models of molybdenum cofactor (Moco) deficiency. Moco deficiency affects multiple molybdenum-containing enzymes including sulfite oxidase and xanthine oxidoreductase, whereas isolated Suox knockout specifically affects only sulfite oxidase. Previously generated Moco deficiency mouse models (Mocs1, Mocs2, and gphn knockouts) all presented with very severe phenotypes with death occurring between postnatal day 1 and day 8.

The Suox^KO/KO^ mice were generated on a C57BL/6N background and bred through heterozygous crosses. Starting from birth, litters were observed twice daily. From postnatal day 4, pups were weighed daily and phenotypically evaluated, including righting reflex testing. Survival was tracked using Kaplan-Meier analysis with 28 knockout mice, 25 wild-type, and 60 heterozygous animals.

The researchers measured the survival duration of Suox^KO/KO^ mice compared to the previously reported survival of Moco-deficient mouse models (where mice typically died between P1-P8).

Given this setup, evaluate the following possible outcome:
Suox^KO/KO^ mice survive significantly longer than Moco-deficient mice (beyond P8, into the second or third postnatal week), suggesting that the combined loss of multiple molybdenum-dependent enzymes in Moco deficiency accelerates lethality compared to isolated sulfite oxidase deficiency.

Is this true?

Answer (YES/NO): NO